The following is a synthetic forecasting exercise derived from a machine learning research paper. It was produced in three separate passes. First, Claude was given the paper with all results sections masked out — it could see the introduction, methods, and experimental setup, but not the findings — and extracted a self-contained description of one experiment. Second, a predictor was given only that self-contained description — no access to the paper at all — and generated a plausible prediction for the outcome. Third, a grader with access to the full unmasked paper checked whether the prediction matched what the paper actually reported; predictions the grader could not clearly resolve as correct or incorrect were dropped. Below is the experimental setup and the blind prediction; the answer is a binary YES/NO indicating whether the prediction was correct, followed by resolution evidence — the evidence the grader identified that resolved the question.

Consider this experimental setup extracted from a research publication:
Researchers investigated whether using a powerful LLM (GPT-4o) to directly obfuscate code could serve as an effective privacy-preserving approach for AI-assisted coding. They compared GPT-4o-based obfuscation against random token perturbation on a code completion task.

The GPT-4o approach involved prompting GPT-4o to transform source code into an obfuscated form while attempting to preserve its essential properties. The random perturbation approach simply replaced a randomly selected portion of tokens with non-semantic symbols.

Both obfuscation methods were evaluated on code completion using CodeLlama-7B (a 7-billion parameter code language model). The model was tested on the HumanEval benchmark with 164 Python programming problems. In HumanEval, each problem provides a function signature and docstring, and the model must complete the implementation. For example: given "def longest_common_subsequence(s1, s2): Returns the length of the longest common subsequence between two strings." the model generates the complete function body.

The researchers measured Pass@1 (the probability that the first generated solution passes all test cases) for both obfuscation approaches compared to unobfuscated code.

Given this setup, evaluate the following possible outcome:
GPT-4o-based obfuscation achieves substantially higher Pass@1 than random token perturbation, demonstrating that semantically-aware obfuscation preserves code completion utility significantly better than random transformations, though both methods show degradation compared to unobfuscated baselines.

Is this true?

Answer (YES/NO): NO